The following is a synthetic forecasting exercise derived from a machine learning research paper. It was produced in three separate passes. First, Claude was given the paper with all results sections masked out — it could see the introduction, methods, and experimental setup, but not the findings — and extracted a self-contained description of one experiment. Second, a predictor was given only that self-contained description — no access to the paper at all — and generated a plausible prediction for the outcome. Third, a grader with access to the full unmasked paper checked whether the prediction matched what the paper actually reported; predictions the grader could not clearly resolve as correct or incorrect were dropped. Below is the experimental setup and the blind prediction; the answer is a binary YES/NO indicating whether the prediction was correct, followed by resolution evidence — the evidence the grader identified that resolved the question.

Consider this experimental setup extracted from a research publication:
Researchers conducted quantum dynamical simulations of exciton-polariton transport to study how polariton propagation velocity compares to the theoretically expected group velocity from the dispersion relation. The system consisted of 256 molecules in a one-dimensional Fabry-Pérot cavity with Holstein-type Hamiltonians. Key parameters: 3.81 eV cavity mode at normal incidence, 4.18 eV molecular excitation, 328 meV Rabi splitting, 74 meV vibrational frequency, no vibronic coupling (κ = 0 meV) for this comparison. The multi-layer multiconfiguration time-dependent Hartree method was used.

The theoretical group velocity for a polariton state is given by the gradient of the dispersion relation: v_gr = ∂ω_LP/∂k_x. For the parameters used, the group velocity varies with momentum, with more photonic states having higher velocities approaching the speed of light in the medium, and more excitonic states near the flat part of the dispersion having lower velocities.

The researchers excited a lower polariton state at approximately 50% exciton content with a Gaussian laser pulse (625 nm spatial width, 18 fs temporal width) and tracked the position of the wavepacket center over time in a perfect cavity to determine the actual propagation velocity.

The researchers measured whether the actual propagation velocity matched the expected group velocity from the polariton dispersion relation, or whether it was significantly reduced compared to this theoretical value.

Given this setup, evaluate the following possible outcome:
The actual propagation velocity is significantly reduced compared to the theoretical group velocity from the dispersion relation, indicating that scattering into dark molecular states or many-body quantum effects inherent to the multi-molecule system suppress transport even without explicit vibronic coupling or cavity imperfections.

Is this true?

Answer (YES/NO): NO